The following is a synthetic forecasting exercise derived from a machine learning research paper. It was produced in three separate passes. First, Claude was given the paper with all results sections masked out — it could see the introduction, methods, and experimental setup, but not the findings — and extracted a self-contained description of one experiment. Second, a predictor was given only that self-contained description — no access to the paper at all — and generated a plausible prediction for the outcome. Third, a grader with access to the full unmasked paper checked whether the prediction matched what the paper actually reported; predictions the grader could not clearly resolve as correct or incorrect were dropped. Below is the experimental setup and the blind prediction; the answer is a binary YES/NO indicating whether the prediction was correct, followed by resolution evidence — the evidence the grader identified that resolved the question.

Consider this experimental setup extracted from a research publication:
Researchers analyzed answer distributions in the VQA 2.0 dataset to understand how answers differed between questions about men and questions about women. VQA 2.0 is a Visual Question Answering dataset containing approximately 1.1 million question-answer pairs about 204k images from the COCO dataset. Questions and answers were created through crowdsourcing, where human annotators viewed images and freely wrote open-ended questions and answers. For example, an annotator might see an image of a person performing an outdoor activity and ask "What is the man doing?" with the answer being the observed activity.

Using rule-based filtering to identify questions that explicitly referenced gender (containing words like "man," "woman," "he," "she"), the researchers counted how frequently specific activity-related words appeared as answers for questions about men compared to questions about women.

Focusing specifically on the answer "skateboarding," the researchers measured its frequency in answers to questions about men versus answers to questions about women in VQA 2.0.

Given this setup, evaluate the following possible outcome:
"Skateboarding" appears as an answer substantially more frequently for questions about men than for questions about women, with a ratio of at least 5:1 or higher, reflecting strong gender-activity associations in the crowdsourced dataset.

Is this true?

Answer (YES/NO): YES